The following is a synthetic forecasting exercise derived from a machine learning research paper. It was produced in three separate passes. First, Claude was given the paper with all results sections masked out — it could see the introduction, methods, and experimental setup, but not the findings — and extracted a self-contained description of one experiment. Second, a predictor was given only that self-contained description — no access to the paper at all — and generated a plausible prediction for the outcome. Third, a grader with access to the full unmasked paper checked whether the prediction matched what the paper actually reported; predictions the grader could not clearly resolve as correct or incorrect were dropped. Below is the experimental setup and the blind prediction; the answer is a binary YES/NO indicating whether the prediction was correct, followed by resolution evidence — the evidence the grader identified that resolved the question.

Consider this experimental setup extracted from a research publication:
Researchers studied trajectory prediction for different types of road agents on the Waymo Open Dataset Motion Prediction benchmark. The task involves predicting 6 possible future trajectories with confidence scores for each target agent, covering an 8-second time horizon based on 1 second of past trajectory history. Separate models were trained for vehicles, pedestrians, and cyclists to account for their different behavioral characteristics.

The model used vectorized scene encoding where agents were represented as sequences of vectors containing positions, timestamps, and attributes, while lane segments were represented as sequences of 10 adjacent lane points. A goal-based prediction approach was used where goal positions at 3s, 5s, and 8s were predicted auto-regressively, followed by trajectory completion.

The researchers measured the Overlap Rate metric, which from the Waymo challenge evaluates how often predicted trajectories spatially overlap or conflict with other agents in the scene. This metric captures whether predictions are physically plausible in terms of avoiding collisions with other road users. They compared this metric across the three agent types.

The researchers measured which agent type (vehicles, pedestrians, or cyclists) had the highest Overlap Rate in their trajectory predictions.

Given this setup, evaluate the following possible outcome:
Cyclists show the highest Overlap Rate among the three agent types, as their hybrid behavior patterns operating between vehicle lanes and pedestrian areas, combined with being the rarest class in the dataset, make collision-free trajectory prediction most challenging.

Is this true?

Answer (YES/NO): NO